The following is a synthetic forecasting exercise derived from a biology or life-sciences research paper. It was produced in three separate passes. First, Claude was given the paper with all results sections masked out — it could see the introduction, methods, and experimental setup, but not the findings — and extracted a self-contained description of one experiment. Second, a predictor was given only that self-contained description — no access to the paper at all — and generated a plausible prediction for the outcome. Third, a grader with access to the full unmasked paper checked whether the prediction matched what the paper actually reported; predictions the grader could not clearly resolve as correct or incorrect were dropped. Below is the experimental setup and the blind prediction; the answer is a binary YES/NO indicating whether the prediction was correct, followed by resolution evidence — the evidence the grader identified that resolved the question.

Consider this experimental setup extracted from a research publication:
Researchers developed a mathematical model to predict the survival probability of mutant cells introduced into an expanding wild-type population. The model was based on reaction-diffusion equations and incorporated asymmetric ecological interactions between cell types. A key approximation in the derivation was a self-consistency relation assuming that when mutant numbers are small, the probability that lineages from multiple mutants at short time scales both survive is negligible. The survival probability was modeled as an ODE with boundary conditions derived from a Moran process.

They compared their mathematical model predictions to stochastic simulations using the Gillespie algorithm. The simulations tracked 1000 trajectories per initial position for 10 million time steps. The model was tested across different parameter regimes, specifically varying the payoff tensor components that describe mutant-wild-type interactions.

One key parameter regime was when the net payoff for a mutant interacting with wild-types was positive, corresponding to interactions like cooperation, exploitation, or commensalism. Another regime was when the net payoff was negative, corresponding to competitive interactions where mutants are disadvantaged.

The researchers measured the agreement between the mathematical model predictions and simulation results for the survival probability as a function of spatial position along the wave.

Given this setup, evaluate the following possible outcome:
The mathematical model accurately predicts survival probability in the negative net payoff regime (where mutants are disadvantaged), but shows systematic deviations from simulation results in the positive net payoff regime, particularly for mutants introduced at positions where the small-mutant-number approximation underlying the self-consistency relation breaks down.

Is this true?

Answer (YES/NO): NO